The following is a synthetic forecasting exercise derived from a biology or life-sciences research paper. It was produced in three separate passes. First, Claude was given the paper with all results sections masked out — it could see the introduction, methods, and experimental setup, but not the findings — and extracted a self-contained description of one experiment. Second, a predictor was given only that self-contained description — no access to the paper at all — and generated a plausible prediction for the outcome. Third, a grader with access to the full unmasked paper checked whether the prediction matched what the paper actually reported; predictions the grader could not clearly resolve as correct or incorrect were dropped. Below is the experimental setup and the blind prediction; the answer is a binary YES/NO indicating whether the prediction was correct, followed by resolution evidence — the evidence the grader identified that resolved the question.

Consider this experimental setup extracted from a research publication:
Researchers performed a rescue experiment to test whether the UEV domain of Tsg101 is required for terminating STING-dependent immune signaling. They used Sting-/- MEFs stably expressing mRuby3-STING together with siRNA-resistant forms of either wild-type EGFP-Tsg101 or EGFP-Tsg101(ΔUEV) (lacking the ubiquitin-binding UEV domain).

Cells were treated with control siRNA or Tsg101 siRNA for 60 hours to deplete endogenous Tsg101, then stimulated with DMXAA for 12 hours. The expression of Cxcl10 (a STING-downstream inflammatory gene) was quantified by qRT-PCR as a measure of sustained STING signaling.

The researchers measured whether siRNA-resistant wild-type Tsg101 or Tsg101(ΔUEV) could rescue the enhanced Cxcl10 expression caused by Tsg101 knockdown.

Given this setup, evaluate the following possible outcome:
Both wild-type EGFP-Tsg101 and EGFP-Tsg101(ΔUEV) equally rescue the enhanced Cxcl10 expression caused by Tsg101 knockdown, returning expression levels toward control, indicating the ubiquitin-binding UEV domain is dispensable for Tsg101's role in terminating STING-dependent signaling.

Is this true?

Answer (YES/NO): NO